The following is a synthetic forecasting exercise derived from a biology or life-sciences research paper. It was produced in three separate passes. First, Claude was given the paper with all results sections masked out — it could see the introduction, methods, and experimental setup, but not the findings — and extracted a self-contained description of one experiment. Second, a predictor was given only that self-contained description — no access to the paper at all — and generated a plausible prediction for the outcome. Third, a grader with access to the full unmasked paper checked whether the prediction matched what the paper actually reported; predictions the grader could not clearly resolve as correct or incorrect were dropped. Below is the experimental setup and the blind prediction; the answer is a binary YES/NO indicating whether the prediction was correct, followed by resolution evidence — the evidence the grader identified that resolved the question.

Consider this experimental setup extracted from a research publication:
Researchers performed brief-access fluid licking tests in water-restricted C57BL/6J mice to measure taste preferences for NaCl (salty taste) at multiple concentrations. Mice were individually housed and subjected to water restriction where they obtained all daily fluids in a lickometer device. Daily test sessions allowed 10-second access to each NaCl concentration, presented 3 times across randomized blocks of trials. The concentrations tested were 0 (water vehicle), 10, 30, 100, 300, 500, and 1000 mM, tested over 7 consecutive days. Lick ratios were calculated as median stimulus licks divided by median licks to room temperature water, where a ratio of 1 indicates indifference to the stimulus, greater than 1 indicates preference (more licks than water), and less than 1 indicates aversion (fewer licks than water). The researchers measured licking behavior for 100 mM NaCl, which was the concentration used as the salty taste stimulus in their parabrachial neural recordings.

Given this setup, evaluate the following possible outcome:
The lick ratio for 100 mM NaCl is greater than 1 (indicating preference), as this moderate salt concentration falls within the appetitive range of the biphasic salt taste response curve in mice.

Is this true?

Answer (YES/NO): NO